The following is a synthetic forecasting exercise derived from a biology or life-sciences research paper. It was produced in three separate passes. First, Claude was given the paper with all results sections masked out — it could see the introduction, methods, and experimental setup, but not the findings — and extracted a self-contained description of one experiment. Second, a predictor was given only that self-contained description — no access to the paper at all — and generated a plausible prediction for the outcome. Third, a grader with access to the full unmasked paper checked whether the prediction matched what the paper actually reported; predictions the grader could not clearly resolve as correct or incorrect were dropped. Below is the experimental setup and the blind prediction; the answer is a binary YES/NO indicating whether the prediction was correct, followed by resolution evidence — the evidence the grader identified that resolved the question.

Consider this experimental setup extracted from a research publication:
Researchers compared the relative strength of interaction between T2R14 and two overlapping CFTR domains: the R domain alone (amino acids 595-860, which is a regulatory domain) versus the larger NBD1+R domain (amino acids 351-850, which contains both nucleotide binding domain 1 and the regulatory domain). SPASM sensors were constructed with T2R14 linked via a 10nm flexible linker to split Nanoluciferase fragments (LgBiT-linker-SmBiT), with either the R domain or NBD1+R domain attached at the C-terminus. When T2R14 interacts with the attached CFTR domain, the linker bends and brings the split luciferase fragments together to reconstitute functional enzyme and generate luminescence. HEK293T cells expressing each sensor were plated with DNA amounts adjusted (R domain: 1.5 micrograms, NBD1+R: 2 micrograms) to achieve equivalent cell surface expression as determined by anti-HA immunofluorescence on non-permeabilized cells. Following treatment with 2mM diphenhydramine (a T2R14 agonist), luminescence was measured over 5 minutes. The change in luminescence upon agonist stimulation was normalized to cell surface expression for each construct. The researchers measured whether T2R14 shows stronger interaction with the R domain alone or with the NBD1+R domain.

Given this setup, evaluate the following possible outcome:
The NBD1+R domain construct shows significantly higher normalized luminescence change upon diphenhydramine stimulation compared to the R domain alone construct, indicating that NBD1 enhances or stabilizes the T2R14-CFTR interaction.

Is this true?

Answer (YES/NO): NO